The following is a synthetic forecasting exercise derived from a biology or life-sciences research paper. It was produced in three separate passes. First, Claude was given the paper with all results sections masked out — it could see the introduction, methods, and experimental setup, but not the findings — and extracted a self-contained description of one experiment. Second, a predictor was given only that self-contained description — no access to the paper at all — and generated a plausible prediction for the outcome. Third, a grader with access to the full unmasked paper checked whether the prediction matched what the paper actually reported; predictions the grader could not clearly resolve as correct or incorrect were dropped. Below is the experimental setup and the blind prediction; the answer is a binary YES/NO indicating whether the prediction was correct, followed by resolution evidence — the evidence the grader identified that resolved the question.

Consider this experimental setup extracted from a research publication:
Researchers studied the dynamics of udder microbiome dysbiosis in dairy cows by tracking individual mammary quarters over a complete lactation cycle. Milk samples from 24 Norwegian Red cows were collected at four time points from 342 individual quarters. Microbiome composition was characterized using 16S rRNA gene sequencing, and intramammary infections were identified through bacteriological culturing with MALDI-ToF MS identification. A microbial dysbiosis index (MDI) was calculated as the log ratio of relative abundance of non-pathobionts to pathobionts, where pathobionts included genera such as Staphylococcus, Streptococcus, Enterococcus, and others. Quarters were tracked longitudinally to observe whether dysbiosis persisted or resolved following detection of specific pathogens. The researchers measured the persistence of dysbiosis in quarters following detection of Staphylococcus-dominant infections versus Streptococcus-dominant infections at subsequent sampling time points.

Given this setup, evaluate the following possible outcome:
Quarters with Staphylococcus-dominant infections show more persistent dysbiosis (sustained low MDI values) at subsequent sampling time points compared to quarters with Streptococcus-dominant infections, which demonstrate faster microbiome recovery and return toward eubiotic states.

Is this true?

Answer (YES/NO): YES